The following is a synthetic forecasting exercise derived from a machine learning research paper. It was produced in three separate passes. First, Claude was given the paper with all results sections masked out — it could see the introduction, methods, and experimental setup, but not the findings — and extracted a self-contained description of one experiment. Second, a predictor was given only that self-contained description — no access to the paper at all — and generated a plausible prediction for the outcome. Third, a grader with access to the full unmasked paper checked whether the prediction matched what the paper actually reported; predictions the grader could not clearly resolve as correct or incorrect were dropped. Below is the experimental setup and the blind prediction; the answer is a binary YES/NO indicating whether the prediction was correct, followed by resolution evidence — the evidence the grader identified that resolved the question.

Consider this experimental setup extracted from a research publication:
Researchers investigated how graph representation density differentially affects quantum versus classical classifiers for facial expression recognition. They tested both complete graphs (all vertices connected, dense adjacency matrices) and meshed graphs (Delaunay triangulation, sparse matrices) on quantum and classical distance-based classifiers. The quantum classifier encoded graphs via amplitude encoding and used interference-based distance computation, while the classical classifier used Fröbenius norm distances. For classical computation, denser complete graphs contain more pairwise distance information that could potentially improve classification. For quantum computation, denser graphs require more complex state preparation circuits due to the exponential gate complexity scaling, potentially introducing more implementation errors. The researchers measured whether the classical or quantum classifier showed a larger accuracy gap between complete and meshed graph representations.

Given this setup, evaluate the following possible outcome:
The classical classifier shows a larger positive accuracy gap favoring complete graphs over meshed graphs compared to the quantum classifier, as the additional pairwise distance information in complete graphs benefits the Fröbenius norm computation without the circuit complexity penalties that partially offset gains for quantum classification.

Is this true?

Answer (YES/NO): YES